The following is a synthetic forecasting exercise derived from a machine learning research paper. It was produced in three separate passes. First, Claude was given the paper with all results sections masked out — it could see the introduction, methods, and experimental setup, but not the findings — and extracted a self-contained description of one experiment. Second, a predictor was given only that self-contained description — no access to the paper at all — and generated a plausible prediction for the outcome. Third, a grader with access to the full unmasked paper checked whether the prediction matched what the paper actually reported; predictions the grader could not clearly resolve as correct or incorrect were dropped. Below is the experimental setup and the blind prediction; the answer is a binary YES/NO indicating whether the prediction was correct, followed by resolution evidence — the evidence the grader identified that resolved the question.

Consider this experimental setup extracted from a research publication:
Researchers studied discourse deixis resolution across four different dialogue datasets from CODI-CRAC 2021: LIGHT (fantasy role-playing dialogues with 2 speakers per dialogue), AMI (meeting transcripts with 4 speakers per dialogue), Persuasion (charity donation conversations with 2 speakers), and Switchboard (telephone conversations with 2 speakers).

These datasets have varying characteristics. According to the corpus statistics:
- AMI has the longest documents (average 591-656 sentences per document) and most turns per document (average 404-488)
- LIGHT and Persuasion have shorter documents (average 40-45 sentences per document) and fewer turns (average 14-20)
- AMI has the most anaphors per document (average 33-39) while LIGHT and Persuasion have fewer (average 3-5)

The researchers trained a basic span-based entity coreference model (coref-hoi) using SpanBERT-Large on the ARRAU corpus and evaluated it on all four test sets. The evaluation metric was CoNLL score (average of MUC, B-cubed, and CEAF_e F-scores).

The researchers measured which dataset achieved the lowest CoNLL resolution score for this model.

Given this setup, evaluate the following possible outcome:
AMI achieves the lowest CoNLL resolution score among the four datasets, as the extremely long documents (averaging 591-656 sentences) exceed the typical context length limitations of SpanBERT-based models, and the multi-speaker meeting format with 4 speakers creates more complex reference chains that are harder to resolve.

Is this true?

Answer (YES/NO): YES